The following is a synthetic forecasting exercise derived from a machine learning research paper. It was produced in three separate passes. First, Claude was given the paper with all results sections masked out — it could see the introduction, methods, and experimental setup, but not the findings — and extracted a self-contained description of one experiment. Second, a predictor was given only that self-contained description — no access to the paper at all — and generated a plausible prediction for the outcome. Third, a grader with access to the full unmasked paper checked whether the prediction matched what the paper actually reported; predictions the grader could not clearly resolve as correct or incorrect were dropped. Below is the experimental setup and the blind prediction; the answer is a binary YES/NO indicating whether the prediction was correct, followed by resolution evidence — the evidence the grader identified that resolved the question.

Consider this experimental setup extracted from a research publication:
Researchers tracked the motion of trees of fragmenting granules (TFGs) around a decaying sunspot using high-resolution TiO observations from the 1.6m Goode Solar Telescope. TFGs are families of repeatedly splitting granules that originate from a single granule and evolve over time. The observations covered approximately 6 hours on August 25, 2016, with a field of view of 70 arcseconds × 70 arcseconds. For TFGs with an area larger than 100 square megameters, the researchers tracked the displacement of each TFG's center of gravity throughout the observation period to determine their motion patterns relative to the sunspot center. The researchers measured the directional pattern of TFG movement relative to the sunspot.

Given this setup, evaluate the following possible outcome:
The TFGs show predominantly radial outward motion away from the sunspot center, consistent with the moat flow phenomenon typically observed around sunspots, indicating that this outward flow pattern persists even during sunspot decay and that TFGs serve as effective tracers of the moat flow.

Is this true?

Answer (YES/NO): YES